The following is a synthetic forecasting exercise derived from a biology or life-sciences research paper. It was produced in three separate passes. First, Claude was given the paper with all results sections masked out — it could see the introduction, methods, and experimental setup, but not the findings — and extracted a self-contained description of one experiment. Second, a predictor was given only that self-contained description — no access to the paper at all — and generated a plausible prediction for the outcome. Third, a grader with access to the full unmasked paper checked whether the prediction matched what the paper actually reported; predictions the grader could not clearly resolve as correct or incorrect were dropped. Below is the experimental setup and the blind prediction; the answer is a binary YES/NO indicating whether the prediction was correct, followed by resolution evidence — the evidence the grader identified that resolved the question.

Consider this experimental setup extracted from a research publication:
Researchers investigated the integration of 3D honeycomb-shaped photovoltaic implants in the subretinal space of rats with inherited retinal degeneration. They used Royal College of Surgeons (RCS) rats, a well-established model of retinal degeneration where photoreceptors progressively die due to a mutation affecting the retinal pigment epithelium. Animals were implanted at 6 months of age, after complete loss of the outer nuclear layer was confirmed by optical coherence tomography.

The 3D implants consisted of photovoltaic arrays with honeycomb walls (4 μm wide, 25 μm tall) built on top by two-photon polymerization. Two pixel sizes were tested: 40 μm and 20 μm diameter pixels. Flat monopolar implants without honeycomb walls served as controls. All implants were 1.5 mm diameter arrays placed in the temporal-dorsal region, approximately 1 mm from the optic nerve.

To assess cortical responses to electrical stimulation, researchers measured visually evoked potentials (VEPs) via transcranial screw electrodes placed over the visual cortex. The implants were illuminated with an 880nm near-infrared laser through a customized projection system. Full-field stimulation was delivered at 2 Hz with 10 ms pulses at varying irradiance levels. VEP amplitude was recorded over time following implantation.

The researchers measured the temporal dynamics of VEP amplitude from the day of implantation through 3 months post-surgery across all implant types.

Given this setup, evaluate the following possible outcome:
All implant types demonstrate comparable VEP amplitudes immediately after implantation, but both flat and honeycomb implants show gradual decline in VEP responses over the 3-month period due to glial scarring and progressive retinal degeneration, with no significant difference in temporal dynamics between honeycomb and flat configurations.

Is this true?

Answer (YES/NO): NO